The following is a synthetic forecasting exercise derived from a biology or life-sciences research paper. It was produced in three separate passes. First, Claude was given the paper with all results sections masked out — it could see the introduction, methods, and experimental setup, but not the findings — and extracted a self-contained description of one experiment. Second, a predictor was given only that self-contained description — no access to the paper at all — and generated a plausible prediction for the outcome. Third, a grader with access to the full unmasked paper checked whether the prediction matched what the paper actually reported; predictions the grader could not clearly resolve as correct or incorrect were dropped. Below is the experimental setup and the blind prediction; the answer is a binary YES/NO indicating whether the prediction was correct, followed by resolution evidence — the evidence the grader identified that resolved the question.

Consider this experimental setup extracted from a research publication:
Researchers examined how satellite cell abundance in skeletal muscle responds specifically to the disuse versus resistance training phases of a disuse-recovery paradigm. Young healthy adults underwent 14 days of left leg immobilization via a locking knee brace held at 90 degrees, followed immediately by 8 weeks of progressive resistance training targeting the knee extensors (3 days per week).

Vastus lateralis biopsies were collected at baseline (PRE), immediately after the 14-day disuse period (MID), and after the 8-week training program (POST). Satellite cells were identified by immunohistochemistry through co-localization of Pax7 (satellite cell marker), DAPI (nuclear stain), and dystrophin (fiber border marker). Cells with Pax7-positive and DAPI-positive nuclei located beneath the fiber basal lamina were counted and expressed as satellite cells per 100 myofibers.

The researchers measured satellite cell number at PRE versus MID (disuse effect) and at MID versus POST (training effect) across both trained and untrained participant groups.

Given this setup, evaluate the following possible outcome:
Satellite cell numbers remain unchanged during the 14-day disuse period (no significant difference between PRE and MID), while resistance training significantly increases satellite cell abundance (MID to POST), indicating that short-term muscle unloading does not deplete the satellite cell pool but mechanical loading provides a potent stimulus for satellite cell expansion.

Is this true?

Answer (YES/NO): YES